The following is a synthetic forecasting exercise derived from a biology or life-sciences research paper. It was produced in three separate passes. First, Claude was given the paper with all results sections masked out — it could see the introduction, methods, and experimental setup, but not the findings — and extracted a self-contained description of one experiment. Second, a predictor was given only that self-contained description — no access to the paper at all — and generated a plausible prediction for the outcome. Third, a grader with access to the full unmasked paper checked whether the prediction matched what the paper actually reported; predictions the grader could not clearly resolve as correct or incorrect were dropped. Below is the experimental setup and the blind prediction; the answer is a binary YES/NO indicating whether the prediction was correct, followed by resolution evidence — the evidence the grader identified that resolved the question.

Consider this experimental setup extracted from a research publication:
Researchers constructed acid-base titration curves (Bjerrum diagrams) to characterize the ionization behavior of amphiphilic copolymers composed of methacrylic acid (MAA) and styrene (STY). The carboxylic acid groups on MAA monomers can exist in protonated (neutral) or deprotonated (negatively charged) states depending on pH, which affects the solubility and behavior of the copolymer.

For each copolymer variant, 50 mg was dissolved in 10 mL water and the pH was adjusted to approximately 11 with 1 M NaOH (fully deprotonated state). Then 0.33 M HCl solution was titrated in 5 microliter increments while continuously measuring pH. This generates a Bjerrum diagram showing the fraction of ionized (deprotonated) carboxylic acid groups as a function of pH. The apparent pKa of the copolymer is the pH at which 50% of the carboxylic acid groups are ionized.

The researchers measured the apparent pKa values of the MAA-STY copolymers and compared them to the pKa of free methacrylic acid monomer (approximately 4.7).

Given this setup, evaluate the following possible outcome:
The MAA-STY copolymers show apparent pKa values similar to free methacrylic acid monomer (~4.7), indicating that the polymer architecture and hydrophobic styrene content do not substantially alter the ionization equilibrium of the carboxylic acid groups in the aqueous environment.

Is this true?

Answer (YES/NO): NO